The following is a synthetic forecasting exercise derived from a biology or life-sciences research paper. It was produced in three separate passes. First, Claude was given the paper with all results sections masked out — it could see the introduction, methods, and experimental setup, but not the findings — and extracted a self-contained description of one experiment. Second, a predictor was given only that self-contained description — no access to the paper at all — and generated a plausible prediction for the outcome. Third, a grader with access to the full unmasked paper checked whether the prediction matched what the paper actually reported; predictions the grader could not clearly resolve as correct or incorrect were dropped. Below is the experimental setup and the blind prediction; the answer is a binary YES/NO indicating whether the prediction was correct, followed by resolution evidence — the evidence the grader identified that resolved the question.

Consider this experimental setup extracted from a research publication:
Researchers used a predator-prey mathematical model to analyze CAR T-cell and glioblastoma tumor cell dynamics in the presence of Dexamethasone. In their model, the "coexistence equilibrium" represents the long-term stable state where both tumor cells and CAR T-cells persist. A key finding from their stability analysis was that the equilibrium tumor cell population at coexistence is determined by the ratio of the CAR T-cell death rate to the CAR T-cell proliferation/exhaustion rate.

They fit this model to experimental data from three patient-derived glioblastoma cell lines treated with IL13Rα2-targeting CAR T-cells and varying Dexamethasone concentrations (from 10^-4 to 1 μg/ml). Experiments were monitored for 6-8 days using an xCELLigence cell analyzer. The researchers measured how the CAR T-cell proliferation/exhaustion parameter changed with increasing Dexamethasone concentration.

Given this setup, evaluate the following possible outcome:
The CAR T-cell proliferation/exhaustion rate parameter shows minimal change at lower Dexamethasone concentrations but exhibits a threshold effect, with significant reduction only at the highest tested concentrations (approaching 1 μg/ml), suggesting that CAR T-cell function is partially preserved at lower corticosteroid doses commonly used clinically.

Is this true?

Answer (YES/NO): NO